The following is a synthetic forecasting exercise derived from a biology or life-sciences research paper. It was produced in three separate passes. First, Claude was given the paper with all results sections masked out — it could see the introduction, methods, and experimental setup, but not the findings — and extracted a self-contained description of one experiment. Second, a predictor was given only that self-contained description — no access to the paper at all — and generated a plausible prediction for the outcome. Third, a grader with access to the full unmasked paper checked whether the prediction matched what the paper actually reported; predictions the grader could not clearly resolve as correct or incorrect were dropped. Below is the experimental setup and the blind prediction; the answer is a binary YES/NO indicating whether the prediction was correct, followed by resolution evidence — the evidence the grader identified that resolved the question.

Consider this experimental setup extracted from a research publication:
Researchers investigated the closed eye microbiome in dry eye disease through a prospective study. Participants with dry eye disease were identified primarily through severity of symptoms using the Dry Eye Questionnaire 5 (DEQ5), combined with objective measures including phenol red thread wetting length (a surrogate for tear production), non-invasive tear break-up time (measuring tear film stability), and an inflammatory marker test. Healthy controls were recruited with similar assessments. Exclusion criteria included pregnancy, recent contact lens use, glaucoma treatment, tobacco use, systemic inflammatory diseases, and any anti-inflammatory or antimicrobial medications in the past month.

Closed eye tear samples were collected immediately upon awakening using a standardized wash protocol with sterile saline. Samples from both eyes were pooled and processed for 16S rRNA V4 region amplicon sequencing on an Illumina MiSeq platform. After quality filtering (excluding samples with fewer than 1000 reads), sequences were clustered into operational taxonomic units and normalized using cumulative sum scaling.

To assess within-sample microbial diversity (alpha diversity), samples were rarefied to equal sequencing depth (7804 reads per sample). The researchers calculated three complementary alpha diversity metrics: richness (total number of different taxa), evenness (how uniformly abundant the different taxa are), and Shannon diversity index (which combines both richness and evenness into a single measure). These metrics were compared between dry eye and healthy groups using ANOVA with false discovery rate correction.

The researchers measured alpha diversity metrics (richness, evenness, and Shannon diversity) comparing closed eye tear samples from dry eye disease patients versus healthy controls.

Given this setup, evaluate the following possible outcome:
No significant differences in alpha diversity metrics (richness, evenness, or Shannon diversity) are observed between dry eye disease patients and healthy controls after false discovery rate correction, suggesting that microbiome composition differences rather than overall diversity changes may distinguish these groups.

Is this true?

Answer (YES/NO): NO